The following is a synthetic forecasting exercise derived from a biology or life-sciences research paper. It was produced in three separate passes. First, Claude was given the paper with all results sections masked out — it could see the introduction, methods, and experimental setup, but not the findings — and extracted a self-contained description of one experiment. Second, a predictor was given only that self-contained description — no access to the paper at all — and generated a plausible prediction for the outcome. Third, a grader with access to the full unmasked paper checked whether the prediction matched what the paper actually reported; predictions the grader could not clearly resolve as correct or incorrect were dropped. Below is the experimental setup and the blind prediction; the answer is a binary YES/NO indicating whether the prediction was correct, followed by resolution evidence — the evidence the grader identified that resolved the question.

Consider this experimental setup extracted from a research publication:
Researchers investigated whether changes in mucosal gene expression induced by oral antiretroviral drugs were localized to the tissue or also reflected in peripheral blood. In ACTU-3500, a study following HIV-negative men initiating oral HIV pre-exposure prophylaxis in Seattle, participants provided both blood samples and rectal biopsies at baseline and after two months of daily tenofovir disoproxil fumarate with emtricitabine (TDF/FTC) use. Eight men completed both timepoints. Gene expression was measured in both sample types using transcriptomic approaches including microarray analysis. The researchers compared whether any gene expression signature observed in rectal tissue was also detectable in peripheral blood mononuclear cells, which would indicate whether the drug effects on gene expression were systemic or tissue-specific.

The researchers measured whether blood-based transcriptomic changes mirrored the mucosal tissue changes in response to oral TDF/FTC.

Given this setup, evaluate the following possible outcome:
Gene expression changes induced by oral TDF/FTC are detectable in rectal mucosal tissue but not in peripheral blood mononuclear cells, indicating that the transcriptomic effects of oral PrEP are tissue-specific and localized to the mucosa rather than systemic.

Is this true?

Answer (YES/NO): YES